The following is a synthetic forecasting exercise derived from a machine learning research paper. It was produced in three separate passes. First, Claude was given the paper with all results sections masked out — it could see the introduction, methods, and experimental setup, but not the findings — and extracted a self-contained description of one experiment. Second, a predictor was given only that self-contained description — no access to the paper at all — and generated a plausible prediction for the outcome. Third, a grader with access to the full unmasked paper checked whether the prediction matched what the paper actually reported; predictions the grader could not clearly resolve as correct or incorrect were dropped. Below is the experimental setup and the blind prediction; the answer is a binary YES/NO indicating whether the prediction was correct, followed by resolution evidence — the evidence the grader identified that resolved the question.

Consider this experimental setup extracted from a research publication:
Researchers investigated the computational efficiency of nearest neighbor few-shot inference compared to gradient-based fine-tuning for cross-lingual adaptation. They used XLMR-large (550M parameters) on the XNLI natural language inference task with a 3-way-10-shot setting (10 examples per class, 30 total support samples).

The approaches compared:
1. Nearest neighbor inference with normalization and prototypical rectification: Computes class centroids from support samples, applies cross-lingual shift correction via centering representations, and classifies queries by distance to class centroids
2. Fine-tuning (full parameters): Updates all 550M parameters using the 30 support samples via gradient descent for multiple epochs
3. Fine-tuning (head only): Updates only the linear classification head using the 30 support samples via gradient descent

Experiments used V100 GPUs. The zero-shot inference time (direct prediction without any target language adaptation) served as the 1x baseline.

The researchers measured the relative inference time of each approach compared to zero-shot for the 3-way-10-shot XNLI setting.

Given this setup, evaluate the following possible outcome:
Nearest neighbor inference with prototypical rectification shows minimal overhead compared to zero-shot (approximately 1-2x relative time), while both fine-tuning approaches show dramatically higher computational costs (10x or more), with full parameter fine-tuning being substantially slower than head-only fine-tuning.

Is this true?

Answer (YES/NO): NO